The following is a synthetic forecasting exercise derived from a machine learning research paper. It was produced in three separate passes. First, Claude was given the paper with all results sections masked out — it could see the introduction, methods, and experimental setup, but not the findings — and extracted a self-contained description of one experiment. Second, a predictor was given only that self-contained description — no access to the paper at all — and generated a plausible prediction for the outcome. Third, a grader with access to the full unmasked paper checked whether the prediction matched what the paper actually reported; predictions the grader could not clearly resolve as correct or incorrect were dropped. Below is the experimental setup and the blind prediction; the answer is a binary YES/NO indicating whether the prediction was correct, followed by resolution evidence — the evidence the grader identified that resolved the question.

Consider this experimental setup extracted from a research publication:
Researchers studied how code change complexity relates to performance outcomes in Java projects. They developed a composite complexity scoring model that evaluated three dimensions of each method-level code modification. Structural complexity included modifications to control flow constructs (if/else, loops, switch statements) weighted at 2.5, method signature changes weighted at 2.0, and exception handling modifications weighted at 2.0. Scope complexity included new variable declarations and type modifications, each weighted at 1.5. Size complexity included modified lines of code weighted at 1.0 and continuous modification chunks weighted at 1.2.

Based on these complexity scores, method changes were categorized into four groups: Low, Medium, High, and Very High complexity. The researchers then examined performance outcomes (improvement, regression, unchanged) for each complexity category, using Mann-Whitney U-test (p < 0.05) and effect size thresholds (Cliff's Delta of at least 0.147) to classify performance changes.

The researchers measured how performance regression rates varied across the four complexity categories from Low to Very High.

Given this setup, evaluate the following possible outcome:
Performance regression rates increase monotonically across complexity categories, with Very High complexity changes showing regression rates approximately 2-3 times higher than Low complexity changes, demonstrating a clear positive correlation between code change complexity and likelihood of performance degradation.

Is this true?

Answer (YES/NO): NO